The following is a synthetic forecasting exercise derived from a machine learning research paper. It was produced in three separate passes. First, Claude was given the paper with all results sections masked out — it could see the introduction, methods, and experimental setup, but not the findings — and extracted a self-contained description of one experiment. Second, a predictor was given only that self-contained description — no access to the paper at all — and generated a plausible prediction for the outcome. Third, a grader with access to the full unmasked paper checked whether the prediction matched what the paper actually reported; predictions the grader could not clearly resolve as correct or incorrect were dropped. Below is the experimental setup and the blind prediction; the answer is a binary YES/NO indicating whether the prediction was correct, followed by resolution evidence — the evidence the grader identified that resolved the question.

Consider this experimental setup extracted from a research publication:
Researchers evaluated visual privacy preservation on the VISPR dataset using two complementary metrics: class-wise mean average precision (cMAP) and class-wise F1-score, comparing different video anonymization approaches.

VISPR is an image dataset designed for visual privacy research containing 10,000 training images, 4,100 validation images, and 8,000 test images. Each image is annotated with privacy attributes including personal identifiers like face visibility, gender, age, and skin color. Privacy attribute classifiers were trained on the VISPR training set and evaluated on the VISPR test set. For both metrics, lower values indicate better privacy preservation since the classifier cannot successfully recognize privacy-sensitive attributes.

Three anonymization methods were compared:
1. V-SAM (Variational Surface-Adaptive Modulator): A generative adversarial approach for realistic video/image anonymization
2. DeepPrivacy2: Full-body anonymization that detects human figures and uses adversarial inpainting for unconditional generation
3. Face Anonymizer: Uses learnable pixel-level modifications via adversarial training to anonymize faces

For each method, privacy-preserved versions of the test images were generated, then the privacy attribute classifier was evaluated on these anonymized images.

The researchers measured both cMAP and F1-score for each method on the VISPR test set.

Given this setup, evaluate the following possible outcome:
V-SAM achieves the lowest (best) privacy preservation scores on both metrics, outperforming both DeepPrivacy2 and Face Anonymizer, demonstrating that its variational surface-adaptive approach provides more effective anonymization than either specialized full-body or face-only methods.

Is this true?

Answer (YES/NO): NO